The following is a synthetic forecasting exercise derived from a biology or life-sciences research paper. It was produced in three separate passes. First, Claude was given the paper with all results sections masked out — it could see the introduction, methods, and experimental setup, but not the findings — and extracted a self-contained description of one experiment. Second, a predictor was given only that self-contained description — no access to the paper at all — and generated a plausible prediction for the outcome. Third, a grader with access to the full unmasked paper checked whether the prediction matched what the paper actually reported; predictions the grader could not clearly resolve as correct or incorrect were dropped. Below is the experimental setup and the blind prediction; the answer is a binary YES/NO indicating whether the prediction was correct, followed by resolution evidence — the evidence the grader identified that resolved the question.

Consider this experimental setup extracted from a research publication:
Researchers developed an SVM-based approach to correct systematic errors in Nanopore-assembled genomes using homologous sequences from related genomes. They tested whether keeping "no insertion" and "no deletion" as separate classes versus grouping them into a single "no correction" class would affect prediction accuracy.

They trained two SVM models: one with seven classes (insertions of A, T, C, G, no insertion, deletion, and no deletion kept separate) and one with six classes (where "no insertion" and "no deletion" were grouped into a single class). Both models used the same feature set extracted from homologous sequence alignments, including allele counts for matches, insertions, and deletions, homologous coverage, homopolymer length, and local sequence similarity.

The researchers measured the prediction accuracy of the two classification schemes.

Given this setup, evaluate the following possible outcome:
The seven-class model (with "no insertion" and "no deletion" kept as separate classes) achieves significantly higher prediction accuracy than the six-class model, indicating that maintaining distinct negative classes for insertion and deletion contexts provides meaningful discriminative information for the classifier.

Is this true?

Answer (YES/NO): NO